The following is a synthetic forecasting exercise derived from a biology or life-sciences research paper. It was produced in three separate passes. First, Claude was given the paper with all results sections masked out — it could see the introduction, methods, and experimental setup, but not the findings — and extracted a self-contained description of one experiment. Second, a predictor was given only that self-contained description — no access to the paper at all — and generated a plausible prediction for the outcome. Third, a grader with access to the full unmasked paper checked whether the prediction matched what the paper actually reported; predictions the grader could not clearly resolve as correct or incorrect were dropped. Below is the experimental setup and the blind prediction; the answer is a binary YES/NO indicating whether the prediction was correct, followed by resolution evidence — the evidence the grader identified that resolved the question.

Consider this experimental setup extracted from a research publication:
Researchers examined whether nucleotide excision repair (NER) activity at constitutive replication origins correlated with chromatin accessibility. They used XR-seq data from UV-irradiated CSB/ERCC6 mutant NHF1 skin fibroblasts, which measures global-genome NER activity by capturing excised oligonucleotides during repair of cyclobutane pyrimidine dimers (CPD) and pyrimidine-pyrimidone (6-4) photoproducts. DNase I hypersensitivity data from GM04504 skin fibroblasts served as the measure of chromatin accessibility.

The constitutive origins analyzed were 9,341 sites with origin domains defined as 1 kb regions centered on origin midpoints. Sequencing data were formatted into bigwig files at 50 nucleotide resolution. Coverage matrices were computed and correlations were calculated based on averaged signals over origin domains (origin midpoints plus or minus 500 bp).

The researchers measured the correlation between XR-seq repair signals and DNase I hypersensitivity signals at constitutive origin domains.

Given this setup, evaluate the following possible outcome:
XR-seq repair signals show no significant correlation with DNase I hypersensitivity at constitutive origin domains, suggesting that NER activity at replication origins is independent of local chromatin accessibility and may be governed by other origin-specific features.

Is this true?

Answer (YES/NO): NO